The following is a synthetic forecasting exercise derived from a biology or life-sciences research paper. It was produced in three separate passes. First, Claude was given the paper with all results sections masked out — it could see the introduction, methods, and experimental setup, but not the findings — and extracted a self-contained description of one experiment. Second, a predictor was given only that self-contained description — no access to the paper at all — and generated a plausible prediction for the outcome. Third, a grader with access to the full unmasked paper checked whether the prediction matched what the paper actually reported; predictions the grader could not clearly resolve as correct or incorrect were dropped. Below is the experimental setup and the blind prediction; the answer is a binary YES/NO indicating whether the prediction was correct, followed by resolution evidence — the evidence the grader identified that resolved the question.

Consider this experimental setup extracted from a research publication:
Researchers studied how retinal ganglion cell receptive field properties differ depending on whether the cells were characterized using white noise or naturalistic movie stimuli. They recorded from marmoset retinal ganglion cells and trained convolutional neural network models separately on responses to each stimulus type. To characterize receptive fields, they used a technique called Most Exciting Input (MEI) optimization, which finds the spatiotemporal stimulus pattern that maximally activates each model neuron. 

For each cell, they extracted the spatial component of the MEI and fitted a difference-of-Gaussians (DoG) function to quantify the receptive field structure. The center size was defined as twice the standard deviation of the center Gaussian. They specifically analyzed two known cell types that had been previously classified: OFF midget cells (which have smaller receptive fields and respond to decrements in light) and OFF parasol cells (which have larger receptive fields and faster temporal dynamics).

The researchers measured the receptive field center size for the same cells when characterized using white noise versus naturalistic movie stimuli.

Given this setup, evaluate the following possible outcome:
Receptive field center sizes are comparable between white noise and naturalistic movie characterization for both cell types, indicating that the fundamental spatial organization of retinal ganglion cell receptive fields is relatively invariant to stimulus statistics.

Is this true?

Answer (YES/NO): NO